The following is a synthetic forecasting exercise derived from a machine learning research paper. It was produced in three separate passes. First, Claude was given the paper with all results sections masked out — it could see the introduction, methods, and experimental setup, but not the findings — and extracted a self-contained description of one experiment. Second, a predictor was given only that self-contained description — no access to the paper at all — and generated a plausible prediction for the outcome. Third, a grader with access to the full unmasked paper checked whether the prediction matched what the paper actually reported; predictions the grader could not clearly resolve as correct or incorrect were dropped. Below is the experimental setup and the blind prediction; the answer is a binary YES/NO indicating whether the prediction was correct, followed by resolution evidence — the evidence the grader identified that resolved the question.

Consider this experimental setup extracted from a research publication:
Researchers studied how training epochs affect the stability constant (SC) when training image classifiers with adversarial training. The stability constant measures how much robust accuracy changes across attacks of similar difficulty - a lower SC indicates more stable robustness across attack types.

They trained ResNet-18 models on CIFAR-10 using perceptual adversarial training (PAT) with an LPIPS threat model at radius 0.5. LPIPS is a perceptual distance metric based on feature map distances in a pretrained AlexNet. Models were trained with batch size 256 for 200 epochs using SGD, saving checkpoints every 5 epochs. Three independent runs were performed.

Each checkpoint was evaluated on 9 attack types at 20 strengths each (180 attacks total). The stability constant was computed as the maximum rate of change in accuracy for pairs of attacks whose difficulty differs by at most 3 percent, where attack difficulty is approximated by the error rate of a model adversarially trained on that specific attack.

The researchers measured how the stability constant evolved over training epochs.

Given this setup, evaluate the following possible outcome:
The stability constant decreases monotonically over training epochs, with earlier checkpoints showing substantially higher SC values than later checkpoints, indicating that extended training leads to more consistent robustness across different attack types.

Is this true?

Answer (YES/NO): NO